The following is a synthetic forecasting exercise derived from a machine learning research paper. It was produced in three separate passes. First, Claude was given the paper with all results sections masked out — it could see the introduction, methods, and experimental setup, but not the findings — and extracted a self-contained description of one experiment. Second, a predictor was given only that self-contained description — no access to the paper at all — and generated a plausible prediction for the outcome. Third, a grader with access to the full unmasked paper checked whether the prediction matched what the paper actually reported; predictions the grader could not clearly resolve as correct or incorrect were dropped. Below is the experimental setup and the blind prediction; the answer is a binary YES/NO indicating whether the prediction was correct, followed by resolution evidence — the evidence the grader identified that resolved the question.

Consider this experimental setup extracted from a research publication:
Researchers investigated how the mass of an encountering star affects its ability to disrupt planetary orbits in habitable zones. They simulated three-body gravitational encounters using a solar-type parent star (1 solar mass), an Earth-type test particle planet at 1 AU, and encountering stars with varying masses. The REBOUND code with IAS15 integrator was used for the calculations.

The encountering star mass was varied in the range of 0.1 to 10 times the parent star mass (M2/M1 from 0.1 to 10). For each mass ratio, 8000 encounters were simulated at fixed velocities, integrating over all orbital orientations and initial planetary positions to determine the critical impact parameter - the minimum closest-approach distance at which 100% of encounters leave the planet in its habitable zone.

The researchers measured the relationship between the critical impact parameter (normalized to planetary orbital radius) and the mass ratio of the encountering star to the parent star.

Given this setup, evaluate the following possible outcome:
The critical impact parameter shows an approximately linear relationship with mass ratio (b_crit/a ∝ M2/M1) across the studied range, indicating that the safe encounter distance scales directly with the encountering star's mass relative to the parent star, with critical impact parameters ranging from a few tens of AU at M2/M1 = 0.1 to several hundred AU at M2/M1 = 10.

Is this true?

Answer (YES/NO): NO